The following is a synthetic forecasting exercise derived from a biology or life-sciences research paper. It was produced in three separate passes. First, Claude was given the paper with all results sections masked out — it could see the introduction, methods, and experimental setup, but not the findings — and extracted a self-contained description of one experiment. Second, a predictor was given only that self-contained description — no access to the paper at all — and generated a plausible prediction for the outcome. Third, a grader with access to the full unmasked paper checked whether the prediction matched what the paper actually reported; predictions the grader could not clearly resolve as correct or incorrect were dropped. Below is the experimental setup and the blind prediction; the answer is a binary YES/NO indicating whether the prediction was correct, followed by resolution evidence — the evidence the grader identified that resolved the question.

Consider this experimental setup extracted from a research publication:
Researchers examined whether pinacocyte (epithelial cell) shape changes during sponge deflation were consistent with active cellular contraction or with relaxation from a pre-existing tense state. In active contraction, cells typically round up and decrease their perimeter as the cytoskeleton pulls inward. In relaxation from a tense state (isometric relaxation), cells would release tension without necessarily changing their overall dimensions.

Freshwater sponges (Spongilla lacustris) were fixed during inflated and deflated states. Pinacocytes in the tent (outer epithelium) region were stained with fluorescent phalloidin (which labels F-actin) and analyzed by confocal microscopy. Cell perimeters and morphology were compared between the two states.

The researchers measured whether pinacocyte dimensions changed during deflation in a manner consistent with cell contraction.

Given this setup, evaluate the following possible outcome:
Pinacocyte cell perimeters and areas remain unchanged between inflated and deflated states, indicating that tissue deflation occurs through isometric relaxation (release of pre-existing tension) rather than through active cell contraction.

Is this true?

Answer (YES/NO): YES